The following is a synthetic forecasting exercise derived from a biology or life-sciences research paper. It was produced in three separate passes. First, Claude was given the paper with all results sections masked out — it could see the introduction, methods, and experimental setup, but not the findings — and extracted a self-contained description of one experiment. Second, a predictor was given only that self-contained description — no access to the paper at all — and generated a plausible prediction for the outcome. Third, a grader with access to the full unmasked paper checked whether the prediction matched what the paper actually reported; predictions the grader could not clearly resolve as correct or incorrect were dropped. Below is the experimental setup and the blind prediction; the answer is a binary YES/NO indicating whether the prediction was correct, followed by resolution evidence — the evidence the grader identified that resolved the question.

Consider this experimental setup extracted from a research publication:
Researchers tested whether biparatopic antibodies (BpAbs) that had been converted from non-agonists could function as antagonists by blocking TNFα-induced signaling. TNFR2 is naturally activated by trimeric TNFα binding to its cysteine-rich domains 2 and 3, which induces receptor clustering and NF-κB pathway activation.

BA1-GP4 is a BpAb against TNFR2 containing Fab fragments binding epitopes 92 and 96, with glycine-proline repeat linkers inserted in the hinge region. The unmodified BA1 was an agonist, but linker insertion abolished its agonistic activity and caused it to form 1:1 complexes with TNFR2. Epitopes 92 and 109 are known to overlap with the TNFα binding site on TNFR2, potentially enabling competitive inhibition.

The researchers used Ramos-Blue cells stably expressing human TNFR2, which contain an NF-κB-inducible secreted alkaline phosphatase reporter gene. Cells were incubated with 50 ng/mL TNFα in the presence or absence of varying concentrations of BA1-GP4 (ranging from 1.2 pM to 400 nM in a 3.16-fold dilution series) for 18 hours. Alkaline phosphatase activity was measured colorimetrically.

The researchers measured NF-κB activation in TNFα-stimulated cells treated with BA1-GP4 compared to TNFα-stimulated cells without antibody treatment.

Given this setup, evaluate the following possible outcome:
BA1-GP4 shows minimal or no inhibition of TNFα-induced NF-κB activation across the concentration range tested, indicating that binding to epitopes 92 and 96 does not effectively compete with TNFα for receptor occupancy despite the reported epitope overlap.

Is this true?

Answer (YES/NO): NO